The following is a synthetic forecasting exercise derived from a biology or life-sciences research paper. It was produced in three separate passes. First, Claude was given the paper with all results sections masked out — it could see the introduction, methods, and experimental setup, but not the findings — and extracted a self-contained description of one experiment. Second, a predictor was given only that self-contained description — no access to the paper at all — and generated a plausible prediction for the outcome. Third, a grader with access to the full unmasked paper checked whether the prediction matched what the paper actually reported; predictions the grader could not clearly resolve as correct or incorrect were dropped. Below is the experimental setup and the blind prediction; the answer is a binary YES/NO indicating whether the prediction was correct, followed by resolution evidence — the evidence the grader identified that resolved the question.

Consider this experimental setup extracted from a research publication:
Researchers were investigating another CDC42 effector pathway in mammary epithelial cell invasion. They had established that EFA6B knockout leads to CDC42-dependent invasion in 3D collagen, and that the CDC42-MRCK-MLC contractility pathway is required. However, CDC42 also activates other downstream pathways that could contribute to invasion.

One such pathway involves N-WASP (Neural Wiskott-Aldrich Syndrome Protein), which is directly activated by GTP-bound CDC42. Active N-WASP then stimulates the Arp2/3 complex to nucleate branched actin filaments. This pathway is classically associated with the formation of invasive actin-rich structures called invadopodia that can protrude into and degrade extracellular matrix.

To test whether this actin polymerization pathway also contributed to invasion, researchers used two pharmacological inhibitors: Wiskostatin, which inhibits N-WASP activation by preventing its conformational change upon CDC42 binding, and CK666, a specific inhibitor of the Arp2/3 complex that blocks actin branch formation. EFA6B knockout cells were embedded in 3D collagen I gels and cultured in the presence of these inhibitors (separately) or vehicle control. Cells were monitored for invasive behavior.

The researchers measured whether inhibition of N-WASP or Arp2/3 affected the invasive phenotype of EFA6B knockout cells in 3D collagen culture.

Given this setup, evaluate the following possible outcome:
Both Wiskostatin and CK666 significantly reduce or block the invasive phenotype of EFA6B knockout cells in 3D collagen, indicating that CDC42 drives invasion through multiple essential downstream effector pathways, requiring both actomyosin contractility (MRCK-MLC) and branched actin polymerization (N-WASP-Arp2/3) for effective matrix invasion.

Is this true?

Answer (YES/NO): YES